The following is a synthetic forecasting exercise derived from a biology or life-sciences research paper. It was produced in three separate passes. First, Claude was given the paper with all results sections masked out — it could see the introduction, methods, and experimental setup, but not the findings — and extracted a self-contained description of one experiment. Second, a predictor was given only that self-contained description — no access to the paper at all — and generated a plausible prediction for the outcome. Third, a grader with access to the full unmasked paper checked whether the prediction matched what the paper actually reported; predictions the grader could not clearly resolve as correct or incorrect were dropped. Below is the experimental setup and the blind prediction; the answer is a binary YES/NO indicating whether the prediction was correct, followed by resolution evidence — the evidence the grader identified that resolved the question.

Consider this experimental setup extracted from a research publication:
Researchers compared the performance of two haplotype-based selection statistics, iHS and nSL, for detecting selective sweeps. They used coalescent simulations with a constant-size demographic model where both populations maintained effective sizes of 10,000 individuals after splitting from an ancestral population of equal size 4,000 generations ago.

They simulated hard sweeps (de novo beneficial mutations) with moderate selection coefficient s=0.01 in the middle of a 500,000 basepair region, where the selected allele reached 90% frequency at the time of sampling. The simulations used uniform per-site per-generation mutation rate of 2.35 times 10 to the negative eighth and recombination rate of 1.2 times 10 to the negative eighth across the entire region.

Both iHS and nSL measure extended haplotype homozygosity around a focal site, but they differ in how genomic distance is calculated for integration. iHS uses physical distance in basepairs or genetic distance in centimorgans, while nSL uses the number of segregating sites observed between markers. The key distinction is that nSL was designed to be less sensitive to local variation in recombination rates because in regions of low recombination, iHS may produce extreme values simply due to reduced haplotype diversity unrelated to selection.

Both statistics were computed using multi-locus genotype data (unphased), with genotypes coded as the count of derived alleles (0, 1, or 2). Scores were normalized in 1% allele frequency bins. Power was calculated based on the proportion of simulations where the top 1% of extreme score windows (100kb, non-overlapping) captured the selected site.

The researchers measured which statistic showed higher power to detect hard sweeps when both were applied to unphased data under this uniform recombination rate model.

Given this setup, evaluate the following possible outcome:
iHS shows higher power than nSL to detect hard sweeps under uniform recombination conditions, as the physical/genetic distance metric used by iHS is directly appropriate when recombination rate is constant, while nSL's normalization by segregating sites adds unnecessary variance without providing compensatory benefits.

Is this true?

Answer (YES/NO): NO